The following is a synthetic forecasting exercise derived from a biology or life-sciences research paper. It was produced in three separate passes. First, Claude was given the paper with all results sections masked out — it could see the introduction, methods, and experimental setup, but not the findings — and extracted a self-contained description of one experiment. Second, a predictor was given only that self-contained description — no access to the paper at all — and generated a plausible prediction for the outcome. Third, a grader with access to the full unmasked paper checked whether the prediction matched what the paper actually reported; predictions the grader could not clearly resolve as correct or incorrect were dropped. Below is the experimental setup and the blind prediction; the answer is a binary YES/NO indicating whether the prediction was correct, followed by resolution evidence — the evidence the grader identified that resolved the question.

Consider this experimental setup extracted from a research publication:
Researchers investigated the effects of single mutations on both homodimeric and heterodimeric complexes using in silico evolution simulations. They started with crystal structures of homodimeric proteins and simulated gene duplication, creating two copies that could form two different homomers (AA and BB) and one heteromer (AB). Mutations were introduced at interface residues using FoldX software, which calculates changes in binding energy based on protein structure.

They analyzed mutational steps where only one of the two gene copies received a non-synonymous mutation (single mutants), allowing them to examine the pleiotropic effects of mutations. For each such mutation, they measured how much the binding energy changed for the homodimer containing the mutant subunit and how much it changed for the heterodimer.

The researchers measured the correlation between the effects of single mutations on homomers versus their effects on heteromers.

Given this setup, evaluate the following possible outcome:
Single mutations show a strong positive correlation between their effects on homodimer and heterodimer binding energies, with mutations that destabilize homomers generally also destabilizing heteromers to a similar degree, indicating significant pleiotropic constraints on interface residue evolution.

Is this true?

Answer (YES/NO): YES